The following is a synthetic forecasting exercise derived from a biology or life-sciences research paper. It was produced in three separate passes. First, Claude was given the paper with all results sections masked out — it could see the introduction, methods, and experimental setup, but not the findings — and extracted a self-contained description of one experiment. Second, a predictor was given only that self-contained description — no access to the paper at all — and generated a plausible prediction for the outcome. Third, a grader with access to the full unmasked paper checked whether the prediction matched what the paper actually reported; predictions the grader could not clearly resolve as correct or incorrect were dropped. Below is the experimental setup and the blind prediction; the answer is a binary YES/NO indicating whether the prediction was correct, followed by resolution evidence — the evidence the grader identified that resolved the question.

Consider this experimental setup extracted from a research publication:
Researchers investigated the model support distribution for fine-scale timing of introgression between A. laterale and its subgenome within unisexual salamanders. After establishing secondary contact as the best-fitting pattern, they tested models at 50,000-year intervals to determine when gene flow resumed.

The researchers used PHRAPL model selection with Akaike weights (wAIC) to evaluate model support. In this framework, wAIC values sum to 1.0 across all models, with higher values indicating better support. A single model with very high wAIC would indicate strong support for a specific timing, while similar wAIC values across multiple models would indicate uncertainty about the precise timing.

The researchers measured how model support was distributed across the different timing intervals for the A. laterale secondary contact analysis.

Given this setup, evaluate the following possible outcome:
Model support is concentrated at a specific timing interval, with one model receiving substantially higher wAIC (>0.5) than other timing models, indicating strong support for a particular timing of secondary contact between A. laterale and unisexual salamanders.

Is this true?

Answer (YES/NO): YES